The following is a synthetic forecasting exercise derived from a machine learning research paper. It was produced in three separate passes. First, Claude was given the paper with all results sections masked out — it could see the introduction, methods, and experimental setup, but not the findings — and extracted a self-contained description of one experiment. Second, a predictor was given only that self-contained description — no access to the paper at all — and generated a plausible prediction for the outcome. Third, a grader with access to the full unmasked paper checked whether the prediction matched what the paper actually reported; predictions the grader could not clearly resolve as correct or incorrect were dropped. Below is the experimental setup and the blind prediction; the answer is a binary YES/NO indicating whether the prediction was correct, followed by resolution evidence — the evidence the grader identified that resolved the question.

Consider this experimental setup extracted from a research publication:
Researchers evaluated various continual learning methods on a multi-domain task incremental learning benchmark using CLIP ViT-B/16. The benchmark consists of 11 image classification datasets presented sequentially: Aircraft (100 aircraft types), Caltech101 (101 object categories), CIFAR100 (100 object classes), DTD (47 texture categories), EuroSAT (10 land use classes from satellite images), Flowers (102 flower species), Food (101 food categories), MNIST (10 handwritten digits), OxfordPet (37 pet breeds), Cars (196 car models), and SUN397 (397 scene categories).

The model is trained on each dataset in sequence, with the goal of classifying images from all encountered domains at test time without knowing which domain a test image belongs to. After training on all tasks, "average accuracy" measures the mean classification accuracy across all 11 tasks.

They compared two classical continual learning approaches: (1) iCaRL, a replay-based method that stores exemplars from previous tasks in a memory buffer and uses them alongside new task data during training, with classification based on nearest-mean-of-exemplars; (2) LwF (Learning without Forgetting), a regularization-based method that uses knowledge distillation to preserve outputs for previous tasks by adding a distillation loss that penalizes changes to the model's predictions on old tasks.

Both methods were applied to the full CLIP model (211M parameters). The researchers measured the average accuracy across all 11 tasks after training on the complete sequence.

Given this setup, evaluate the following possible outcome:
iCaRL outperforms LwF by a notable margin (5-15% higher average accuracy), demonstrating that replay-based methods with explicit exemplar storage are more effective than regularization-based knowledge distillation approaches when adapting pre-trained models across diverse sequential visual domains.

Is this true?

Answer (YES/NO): NO